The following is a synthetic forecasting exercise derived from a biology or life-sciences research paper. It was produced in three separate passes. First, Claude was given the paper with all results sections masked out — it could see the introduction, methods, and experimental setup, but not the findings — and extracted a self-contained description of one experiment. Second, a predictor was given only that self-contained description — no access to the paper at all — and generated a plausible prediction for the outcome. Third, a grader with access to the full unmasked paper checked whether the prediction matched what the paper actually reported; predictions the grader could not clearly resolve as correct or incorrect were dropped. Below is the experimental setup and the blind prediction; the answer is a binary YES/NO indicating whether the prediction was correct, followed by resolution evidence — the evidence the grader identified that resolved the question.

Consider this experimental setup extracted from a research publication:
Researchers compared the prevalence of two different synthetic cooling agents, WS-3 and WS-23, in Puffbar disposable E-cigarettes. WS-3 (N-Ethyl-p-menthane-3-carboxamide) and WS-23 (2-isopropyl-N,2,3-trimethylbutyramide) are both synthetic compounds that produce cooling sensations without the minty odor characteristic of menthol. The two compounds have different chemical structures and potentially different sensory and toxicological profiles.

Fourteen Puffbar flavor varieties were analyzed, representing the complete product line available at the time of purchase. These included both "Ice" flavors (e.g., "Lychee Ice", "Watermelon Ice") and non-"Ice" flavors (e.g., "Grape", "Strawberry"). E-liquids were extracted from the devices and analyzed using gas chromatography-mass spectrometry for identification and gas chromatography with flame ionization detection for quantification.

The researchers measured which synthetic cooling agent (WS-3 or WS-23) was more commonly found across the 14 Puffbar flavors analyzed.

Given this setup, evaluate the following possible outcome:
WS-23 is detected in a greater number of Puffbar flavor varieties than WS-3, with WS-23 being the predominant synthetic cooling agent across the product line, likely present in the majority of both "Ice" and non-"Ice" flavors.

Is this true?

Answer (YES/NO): YES